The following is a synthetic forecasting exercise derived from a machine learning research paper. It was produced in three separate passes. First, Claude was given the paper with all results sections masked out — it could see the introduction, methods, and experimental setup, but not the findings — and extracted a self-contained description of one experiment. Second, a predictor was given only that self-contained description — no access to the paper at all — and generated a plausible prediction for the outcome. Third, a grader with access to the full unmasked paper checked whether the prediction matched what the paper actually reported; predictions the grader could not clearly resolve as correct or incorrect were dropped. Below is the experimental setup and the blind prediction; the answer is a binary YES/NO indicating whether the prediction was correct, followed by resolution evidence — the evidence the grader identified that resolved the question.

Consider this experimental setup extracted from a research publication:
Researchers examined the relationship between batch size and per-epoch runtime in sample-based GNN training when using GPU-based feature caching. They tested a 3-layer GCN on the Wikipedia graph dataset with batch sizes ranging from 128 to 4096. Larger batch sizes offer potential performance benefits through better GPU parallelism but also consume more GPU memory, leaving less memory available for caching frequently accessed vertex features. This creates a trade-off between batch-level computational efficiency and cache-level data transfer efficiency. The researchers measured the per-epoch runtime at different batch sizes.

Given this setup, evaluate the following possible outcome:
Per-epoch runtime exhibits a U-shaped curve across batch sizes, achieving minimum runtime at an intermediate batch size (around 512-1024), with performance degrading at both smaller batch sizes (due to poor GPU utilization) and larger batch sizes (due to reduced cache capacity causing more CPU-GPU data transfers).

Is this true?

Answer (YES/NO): NO